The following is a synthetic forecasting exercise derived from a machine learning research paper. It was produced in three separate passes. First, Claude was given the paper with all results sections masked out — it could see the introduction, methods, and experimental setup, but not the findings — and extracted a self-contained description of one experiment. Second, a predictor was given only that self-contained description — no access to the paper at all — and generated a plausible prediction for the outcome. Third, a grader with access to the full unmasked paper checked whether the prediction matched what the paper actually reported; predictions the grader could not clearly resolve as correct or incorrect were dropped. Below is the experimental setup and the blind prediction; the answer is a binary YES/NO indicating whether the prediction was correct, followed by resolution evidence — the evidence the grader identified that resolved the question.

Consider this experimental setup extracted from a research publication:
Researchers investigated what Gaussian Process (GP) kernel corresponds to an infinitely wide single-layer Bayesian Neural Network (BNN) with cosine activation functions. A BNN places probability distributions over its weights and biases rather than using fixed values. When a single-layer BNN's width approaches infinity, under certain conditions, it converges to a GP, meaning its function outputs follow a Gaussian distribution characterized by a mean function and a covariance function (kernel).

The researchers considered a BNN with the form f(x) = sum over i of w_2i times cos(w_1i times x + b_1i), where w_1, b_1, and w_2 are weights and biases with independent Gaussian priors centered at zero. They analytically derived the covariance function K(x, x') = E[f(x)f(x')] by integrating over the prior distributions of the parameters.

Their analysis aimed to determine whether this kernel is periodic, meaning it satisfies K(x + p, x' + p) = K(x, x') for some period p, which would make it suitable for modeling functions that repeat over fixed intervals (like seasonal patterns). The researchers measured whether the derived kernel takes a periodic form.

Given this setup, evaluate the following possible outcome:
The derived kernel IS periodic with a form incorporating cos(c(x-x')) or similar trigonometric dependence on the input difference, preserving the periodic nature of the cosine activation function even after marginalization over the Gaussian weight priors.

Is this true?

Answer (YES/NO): NO